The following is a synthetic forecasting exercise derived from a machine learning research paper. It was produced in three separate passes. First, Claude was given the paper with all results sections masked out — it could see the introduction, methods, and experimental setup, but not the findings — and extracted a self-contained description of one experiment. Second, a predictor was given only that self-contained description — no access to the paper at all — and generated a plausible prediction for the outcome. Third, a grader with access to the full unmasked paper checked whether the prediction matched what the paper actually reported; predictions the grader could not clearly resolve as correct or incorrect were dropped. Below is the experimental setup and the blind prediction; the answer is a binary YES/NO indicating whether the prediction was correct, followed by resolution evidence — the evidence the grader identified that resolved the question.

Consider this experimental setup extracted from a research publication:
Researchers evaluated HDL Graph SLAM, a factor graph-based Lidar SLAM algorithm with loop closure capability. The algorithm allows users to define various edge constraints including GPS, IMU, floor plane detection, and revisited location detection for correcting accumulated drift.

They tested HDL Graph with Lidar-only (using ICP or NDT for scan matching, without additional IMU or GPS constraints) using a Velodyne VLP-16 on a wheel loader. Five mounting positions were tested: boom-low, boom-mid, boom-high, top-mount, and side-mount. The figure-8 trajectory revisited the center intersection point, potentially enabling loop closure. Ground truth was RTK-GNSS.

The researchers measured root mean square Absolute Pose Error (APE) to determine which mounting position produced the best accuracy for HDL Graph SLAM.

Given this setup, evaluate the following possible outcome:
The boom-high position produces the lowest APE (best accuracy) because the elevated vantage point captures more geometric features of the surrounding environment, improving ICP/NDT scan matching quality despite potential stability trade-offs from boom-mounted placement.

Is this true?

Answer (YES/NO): NO